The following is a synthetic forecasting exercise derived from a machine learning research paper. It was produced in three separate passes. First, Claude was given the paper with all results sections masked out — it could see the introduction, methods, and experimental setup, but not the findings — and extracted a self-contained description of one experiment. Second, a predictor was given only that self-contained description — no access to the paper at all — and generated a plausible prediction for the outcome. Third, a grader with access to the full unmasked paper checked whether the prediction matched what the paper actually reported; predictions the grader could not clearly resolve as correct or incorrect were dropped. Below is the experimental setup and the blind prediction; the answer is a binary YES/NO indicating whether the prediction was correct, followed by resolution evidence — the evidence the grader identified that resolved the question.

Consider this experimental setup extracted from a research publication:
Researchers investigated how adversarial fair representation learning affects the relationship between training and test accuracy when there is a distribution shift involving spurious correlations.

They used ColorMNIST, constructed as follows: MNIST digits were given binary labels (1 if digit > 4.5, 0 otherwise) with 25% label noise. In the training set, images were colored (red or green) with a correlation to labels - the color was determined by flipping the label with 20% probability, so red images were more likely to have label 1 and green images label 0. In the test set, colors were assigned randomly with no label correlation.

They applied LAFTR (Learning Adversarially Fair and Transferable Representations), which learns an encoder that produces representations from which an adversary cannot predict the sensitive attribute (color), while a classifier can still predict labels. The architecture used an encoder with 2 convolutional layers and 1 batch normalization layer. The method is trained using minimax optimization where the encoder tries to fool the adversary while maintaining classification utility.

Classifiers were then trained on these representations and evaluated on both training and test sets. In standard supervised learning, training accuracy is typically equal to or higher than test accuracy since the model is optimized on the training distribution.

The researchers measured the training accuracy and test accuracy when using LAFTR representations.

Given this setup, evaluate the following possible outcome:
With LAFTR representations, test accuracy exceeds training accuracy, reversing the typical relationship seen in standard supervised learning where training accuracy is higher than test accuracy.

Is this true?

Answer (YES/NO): YES